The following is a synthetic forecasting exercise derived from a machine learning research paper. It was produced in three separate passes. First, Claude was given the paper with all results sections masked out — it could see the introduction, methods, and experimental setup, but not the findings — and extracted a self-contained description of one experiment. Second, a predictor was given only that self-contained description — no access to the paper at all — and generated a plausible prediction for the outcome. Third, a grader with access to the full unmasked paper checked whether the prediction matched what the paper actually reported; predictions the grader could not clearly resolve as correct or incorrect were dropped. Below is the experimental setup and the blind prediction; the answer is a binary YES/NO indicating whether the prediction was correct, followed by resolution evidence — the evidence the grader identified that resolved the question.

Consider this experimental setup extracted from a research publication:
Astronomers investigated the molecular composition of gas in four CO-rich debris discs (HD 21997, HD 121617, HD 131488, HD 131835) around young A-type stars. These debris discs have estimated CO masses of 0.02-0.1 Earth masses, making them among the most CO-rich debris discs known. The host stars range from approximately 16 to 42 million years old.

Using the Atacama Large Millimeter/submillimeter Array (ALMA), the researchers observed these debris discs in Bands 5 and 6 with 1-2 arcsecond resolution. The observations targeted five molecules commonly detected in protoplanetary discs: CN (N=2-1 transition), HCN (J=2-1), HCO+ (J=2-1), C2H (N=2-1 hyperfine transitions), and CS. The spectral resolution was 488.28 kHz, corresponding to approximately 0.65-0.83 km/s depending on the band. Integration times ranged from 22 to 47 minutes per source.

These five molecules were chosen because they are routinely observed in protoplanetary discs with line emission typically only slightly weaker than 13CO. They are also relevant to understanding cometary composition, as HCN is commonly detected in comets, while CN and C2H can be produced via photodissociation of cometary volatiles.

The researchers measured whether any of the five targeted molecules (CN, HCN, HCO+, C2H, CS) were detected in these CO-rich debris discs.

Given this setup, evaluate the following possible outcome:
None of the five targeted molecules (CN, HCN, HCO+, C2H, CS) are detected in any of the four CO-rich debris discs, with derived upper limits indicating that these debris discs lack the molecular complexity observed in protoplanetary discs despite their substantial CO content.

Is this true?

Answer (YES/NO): YES